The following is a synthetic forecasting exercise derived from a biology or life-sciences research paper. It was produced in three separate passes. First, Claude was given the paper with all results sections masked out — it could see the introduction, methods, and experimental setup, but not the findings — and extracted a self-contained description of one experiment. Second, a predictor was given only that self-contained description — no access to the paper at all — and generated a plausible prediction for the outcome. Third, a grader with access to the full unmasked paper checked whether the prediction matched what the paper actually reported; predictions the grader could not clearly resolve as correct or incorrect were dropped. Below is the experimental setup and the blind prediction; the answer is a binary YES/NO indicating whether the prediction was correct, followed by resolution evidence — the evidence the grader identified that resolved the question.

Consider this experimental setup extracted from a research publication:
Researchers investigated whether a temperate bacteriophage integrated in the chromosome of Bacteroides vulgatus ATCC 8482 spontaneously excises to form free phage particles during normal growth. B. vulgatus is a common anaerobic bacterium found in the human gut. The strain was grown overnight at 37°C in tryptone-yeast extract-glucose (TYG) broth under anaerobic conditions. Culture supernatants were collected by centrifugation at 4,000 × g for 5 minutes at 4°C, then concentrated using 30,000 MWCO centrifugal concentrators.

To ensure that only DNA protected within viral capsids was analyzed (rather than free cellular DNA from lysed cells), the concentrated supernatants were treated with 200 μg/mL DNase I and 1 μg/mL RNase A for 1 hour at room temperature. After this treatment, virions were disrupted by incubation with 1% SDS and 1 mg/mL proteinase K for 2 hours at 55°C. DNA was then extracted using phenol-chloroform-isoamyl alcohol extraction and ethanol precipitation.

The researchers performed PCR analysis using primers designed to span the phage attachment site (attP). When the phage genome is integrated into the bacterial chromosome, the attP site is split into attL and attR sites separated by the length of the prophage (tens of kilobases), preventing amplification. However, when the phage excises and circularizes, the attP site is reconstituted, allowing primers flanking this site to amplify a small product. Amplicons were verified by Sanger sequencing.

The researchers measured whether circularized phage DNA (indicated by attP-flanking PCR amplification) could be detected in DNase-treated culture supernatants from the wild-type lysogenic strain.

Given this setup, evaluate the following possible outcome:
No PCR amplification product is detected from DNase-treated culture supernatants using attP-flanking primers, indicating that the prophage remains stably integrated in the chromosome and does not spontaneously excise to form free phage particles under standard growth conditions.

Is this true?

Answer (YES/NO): NO